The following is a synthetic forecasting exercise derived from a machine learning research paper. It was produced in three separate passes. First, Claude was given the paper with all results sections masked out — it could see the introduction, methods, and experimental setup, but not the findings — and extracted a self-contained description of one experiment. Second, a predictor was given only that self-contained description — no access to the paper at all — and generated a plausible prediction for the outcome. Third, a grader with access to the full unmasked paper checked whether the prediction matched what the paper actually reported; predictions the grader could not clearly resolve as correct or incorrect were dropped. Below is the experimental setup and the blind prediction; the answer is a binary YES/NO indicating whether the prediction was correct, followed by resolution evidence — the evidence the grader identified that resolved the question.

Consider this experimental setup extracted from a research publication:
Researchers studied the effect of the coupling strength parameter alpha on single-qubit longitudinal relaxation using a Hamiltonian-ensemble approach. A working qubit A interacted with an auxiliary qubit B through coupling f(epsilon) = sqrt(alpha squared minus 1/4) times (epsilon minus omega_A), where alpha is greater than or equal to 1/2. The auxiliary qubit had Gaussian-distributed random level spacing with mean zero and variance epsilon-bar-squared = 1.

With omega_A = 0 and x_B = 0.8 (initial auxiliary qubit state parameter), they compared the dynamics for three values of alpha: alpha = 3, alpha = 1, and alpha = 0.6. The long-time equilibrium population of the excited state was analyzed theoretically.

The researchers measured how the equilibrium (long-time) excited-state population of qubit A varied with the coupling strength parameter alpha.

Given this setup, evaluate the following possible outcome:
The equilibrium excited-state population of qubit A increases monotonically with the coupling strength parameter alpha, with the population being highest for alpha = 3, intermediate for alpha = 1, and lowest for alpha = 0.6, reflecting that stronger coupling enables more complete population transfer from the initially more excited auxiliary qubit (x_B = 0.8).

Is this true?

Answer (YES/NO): YES